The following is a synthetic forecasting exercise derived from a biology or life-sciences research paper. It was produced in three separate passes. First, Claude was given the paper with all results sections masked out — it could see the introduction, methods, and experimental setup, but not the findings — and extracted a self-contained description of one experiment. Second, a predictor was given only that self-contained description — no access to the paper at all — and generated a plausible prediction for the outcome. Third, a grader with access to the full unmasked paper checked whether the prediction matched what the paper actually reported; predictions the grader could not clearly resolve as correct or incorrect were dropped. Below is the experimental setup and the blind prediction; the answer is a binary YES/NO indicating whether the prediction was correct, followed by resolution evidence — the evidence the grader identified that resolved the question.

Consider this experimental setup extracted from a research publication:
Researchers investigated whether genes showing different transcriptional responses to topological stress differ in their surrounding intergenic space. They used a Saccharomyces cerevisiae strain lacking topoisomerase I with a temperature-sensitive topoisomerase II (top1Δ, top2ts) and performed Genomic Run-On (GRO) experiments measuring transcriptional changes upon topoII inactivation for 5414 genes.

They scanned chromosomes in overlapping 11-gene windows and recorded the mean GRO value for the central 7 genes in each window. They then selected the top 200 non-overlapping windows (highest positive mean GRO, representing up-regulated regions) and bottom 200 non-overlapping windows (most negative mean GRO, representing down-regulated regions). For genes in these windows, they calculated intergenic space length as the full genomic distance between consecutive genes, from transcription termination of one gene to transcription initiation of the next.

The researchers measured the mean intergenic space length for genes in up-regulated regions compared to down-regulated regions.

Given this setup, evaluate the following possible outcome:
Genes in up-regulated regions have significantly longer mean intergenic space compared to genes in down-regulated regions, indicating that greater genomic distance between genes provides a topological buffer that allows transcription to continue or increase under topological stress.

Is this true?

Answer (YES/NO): YES